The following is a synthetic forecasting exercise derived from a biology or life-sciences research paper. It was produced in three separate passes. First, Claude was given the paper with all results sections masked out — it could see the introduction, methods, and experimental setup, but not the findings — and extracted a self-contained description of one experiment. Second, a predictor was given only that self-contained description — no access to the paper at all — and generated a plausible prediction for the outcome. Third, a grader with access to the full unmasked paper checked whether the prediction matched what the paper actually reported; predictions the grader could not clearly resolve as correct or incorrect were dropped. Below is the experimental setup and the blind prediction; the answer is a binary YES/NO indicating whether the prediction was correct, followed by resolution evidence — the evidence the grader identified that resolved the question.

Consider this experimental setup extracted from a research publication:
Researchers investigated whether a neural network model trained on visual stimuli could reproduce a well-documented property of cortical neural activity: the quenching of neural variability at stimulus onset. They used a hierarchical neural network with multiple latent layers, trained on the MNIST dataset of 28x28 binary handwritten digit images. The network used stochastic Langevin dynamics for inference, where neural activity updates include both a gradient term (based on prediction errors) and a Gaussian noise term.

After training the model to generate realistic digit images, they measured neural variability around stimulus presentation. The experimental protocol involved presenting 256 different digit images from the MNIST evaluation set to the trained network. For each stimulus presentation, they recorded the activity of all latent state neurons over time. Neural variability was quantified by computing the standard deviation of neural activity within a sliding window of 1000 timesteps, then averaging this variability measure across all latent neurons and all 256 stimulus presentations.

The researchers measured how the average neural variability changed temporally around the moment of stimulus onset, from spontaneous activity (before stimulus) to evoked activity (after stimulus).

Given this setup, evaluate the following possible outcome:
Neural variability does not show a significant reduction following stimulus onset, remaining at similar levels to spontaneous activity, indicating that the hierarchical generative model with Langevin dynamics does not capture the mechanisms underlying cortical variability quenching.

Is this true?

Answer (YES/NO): NO